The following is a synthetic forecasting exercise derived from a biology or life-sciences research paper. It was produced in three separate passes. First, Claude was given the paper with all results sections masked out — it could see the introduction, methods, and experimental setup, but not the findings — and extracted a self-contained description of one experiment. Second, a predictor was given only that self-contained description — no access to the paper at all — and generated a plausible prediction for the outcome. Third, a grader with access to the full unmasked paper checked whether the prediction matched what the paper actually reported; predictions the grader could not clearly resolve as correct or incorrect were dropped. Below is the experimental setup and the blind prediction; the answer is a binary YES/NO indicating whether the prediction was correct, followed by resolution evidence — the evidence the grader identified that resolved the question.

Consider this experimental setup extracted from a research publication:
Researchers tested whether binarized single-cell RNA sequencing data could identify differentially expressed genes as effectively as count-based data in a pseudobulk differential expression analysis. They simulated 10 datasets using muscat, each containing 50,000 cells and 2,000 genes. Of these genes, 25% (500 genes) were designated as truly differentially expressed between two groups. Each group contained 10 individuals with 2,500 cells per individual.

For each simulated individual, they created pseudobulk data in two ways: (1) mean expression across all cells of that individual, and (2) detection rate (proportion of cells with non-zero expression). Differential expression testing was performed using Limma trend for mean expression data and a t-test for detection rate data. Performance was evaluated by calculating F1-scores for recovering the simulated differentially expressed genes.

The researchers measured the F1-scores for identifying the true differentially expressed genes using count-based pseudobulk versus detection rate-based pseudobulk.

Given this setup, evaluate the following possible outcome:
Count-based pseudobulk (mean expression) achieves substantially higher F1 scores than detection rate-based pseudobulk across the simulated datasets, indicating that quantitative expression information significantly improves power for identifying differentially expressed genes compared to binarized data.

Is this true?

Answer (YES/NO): NO